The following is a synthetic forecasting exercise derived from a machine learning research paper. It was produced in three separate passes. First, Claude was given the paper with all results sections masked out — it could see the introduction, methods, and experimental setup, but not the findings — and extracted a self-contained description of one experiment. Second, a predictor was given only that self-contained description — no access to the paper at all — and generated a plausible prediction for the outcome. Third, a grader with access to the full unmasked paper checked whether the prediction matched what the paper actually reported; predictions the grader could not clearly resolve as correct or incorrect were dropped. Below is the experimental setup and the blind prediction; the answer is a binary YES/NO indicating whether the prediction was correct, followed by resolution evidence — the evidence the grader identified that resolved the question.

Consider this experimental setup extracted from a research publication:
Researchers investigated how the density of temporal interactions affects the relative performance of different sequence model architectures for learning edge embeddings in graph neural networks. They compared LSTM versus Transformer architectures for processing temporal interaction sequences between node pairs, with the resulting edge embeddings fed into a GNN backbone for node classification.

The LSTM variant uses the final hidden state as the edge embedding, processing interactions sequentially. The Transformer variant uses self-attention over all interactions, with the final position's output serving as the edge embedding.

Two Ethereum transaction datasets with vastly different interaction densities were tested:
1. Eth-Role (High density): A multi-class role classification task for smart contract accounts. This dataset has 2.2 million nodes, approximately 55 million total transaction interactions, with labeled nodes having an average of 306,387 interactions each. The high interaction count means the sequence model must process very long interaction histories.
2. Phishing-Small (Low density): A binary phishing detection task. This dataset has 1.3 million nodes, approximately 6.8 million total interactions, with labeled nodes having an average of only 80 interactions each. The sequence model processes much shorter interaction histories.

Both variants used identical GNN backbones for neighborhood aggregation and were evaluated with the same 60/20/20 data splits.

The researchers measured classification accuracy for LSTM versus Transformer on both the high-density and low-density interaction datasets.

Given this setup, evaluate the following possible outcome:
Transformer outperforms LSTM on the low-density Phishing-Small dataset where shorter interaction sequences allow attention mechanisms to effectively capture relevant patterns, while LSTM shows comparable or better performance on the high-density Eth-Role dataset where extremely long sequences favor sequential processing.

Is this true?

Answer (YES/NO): YES